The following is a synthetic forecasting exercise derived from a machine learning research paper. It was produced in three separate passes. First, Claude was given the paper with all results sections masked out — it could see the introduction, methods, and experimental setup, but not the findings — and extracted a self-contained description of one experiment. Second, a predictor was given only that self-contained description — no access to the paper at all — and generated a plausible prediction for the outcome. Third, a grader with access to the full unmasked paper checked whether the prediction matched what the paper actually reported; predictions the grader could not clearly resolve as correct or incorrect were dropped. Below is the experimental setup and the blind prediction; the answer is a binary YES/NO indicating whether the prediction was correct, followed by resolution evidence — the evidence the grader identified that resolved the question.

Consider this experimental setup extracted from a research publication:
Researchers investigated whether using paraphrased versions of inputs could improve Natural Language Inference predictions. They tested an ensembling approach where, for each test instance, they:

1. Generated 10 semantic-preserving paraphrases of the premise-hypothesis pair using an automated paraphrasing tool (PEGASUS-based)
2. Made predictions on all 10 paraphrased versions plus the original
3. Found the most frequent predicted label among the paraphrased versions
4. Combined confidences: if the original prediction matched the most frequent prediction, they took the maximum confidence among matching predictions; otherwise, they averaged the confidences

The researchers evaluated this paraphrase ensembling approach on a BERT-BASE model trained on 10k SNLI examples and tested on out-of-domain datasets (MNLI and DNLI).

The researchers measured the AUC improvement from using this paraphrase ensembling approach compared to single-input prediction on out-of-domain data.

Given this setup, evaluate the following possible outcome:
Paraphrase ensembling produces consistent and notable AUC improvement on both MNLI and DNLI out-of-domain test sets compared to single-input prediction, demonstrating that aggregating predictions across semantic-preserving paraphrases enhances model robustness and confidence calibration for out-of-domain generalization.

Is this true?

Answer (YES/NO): NO